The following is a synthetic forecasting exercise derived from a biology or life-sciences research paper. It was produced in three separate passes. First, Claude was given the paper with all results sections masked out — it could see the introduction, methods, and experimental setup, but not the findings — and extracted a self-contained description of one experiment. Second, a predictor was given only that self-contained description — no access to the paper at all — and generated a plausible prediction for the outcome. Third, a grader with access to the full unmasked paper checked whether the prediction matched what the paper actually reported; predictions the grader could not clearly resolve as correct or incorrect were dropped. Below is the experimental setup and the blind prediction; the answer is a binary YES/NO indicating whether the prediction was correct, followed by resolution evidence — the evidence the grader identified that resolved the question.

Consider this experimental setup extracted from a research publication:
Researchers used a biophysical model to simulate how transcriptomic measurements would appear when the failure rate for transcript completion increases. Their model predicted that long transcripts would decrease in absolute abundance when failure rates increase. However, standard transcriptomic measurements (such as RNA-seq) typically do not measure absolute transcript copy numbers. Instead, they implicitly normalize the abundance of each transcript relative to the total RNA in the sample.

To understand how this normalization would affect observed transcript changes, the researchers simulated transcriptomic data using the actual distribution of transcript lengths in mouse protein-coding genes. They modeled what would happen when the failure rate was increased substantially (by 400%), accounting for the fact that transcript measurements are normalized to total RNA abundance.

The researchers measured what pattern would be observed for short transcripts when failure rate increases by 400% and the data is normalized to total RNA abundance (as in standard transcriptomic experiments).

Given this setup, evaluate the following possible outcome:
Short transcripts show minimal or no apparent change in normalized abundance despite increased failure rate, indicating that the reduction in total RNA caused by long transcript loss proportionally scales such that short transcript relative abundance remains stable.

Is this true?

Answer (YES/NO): NO